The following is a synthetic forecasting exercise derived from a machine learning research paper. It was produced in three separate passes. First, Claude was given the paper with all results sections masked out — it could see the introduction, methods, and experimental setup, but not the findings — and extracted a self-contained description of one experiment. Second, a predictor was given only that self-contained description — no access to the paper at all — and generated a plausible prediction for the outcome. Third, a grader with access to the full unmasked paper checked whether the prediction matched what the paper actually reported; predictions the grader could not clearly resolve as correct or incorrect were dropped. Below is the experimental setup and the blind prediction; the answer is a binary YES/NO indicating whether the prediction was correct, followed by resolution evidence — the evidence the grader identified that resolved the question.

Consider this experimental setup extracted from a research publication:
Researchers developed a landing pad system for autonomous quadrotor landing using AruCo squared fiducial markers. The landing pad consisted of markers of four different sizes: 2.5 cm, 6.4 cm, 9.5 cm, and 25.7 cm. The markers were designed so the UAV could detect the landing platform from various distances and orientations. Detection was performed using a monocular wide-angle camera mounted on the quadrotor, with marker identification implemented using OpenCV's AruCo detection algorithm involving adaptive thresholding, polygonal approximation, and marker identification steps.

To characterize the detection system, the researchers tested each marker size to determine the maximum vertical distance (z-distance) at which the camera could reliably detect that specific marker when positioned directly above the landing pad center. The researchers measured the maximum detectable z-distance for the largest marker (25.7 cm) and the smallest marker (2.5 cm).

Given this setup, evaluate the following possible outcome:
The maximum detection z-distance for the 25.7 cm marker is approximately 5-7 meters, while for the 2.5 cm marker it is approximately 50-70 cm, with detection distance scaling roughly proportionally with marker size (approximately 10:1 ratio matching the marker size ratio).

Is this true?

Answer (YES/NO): NO